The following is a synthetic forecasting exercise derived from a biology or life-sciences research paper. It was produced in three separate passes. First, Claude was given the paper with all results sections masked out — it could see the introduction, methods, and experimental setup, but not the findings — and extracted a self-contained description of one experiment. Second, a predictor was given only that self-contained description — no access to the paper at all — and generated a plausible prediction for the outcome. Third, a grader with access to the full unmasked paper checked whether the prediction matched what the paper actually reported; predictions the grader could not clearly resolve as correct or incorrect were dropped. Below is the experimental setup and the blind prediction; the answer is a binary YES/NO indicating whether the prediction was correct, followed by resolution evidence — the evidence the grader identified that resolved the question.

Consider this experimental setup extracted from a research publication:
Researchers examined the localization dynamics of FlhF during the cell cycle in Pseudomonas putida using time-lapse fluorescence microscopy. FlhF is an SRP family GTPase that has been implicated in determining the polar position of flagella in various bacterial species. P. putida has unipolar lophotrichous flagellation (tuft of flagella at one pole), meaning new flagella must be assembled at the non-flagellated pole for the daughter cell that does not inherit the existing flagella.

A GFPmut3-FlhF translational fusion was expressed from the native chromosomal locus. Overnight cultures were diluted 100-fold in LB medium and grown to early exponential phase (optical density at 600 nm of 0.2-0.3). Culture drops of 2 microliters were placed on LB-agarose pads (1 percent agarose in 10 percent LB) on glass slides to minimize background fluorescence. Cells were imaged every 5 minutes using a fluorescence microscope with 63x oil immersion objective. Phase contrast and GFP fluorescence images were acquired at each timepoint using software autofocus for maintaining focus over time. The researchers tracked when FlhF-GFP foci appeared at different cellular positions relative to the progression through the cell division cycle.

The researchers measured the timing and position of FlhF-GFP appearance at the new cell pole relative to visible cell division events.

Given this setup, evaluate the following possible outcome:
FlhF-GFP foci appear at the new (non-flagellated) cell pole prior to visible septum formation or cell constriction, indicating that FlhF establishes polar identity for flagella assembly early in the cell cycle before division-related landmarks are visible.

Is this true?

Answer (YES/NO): NO